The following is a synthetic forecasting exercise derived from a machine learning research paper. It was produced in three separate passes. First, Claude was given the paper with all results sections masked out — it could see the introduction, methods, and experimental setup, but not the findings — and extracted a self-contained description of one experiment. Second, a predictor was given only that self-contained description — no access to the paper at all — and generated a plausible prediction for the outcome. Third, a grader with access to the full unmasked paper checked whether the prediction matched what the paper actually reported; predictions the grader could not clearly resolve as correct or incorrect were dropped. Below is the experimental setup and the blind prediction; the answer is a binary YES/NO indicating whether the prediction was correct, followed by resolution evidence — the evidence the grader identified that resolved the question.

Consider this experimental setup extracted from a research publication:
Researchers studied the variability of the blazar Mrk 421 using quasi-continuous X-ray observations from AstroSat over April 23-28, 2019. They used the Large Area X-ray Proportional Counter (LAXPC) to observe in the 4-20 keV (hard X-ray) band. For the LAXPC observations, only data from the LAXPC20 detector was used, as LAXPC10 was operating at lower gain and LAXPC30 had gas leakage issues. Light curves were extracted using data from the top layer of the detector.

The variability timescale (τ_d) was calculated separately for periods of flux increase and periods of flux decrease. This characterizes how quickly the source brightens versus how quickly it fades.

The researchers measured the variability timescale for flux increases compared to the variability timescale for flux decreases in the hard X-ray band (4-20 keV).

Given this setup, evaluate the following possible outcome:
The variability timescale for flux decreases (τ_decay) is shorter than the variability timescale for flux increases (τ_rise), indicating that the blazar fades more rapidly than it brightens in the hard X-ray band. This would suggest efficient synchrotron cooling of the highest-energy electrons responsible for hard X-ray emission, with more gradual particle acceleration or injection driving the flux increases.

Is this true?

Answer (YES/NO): NO